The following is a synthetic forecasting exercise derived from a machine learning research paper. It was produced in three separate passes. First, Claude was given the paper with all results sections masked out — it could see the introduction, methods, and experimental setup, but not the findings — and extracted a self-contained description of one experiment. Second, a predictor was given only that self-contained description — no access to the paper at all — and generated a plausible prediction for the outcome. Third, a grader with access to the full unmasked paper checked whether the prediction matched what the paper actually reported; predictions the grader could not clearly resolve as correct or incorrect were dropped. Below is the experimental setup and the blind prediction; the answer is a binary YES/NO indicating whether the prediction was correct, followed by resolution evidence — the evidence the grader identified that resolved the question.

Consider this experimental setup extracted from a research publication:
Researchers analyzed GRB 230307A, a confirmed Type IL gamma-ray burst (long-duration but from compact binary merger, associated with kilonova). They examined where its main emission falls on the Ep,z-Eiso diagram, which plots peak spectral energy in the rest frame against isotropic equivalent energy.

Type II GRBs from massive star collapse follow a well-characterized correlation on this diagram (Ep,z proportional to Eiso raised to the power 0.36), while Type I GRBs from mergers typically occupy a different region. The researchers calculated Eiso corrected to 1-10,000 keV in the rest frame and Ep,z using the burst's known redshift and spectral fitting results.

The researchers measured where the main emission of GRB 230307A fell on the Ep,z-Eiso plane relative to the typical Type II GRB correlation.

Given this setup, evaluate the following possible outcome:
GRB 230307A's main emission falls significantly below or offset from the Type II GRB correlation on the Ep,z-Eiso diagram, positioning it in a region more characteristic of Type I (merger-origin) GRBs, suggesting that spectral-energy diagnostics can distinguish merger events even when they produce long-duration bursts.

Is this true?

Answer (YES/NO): NO